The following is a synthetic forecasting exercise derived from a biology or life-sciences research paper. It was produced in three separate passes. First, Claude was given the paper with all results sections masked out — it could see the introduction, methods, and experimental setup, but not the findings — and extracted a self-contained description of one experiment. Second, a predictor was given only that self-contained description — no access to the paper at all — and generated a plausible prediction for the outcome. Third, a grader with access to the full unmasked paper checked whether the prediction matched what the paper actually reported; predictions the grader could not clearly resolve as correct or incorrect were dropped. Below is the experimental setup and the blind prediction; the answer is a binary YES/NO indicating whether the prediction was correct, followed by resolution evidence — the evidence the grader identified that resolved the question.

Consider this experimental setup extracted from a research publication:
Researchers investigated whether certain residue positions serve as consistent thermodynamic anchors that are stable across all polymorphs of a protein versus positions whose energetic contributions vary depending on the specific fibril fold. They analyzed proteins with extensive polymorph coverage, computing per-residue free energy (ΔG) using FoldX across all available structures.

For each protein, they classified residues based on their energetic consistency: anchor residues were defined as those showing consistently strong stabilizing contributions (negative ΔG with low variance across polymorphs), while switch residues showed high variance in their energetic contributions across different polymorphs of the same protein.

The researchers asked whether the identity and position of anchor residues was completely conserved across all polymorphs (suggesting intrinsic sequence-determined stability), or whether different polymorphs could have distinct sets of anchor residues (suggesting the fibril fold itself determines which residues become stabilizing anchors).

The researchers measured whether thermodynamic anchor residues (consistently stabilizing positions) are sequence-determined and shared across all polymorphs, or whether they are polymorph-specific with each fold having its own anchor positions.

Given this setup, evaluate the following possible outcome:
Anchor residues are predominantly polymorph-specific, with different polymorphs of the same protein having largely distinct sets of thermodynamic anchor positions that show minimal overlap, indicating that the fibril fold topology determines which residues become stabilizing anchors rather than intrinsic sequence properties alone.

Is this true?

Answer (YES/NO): YES